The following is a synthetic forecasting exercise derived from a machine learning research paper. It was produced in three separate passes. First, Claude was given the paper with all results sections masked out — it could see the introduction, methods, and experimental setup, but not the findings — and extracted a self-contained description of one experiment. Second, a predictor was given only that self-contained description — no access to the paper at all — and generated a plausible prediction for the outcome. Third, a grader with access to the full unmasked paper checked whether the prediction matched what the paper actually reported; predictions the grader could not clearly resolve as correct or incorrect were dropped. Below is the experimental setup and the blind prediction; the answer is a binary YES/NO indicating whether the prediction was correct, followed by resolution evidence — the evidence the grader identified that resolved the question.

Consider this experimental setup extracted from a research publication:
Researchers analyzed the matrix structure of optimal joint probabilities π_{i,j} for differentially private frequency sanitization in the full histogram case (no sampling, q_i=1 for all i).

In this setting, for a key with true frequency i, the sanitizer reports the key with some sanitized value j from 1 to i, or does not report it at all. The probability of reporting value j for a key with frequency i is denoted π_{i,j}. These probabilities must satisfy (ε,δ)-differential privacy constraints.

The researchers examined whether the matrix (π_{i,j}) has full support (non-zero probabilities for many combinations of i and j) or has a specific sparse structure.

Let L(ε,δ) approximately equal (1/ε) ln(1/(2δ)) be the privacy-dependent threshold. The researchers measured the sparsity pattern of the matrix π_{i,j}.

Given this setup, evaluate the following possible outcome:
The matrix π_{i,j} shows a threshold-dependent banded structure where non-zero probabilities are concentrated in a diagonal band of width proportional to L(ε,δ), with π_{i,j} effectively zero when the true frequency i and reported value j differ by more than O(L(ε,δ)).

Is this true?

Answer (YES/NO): YES